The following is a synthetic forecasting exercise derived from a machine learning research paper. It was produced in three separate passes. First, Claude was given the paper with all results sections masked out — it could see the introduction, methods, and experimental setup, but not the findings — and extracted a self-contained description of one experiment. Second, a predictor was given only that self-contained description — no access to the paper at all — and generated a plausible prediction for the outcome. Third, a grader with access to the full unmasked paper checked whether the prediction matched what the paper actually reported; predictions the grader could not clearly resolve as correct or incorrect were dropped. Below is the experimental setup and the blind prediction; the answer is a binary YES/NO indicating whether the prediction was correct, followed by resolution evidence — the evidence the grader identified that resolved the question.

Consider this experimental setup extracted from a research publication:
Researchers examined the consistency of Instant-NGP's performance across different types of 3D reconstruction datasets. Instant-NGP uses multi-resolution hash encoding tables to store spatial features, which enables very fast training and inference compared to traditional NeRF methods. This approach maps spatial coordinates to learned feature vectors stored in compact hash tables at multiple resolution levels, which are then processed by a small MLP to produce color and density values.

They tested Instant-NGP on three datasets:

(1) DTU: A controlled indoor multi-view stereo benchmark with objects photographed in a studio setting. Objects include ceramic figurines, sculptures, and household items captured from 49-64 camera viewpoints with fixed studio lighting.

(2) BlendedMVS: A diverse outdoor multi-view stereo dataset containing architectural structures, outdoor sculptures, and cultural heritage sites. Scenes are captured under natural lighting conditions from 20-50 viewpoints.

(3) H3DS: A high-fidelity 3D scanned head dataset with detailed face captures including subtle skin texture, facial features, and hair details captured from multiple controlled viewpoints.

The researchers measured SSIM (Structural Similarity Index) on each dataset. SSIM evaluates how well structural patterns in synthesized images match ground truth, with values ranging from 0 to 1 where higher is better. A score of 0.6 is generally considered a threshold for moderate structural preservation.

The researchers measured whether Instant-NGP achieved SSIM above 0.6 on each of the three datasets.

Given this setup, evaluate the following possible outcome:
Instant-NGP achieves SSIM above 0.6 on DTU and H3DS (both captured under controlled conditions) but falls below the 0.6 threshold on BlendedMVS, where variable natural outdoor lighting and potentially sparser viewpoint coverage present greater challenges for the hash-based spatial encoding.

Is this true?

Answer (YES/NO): NO